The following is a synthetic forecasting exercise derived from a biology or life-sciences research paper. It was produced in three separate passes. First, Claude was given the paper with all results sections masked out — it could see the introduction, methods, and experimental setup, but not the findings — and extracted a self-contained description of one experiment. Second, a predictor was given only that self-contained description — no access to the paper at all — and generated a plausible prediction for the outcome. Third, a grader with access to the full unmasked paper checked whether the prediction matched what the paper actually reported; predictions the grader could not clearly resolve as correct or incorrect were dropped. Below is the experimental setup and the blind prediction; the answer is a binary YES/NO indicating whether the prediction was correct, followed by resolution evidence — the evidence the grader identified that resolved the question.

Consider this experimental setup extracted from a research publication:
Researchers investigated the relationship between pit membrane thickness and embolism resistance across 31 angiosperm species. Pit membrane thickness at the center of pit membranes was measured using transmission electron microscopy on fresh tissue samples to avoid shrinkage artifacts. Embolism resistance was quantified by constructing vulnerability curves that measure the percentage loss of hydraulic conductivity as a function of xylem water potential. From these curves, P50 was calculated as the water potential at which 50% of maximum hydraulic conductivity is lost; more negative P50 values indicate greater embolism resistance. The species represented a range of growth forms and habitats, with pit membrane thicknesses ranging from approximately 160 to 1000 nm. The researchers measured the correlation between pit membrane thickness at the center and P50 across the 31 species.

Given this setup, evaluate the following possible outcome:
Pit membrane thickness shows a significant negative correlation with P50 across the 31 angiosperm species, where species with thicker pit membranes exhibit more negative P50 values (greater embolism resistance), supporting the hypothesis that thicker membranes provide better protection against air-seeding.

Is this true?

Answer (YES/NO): YES